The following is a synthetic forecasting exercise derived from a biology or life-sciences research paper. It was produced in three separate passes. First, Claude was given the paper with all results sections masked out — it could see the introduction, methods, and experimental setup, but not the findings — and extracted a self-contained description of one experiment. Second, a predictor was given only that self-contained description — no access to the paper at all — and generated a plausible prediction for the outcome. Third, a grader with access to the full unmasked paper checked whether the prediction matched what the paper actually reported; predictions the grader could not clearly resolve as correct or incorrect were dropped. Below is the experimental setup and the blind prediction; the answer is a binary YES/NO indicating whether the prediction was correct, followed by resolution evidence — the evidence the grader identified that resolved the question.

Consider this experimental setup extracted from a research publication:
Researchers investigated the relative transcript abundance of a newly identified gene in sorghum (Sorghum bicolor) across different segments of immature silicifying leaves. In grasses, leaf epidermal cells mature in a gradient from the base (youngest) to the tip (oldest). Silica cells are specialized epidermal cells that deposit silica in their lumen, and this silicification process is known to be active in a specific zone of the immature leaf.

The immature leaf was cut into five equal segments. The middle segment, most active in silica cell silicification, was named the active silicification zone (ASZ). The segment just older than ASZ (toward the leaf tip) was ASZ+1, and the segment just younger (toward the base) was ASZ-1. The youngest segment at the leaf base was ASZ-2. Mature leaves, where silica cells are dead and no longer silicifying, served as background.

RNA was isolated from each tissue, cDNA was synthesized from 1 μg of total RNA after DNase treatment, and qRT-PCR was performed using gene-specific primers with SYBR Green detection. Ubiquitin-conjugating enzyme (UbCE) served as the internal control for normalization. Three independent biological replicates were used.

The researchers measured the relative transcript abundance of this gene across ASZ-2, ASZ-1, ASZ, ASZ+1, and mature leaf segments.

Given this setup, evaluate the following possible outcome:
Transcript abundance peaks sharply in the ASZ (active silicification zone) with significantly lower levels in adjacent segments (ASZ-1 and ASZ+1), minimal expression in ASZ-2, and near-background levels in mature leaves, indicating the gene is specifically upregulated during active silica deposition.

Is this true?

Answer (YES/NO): NO